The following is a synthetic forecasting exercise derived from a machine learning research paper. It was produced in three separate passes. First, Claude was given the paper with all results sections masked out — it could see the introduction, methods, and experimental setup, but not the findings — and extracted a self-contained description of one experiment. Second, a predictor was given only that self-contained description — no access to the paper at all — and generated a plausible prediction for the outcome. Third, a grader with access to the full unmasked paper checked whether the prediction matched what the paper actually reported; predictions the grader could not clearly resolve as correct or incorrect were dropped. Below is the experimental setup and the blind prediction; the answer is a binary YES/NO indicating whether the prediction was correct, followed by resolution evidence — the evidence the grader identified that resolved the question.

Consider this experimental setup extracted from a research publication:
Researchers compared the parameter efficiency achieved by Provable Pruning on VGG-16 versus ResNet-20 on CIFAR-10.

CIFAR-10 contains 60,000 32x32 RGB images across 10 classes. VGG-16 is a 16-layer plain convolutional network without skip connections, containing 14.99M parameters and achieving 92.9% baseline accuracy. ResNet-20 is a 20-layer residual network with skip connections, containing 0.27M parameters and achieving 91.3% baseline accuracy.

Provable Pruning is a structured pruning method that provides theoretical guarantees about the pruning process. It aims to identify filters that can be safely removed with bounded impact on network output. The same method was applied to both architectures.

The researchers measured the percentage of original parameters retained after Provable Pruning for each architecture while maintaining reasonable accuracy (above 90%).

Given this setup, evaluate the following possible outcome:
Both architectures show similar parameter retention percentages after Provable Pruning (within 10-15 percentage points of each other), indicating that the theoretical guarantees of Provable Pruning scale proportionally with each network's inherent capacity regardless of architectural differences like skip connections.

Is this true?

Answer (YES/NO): NO